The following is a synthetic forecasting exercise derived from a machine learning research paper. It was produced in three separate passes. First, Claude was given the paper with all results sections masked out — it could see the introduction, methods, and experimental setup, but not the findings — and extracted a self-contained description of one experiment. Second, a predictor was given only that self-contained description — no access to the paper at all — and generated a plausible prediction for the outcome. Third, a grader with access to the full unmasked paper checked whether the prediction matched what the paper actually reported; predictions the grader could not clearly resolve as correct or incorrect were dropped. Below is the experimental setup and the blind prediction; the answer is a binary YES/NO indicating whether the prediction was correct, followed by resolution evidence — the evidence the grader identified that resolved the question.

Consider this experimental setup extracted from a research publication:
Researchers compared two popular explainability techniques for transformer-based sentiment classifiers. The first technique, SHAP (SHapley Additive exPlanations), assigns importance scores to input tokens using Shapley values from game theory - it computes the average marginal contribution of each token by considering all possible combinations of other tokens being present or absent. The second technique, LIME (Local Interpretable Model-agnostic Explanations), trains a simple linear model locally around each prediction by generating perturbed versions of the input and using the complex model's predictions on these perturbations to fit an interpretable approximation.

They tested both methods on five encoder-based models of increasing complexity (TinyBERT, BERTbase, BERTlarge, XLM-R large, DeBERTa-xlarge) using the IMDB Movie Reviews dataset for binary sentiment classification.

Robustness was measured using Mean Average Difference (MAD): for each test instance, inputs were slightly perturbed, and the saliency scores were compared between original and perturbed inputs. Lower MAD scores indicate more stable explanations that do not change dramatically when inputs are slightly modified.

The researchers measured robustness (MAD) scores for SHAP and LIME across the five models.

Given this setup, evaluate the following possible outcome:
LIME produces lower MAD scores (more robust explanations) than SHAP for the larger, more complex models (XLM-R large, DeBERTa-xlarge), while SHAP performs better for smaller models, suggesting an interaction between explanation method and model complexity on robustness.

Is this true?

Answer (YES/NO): NO